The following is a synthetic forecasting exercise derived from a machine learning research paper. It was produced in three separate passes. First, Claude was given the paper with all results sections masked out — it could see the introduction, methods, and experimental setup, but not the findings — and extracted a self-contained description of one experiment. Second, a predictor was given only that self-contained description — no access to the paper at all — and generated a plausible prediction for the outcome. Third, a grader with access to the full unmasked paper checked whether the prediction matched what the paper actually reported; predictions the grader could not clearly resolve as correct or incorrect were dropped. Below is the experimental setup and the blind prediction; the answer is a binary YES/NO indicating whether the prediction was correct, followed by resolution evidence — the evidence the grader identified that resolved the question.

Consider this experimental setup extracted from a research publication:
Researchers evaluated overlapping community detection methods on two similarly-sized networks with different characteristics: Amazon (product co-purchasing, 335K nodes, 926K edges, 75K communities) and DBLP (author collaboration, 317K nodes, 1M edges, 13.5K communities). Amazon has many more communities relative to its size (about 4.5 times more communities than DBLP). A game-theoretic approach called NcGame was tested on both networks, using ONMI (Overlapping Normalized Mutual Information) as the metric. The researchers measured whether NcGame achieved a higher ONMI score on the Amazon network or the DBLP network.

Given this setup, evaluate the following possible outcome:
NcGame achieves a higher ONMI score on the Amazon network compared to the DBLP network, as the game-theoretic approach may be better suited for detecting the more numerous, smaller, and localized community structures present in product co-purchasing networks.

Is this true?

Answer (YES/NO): YES